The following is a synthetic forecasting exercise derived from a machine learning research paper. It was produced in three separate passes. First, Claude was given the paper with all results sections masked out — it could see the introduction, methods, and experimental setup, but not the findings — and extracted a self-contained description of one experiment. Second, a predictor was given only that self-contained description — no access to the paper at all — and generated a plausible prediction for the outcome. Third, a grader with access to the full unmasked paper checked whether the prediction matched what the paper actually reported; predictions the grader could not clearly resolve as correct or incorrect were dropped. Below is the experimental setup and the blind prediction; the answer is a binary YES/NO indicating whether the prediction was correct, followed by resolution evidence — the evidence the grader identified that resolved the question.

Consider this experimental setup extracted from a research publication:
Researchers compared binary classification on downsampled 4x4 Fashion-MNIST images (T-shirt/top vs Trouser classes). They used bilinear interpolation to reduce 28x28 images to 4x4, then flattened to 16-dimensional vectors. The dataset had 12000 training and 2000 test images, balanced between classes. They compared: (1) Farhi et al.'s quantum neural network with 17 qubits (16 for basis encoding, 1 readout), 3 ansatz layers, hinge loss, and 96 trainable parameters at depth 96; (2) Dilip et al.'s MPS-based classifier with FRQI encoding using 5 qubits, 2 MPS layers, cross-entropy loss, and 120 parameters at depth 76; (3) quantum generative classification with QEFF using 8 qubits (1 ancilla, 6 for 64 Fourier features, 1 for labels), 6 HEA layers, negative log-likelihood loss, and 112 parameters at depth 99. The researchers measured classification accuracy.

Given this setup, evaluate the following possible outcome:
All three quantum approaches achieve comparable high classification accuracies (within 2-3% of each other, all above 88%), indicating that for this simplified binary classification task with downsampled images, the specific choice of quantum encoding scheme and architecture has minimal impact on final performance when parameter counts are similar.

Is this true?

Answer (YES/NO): NO